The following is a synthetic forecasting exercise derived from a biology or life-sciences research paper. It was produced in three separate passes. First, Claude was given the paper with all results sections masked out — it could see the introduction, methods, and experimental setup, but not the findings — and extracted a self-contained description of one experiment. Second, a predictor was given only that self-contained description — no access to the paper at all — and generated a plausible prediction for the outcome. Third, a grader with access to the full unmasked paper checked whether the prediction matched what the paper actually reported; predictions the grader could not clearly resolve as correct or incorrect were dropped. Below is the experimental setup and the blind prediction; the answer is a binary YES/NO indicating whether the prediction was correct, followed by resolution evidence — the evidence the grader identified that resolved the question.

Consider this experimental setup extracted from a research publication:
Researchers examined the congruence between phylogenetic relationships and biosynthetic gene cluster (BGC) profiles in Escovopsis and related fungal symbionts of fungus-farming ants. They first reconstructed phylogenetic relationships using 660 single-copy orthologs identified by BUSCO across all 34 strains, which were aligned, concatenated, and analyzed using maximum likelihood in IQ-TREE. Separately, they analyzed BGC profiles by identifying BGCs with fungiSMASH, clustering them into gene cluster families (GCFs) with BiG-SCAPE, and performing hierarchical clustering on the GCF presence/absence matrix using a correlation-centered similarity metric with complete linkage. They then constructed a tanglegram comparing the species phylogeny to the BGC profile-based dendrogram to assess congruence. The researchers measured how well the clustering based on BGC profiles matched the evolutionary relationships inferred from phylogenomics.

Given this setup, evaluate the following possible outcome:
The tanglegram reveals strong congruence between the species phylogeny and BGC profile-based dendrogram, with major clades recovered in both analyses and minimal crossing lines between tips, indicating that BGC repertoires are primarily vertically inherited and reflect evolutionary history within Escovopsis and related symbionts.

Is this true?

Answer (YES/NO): YES